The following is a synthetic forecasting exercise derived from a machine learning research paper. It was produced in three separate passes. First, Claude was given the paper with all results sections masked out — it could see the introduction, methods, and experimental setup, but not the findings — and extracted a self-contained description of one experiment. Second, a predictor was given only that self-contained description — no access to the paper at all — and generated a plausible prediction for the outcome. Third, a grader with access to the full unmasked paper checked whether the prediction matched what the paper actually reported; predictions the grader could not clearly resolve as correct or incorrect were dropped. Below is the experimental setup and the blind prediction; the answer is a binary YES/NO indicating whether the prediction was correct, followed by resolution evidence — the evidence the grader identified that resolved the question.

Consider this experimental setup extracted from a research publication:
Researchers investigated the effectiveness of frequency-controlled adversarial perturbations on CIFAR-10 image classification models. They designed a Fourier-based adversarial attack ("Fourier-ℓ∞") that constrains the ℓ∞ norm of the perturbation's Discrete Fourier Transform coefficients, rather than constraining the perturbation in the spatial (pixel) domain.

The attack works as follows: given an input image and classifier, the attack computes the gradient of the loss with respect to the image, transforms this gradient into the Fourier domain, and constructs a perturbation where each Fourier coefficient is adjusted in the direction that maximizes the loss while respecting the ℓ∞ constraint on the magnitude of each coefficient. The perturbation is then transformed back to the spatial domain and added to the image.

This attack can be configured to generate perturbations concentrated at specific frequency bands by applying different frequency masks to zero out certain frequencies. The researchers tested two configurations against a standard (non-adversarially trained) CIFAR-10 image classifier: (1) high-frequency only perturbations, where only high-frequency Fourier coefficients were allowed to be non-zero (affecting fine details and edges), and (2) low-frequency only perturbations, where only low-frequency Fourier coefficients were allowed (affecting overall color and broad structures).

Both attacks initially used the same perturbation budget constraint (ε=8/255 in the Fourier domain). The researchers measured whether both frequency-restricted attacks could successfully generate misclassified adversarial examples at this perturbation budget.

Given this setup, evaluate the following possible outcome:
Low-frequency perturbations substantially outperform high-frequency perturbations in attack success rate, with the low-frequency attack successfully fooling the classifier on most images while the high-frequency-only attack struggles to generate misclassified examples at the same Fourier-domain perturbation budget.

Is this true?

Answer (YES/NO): NO